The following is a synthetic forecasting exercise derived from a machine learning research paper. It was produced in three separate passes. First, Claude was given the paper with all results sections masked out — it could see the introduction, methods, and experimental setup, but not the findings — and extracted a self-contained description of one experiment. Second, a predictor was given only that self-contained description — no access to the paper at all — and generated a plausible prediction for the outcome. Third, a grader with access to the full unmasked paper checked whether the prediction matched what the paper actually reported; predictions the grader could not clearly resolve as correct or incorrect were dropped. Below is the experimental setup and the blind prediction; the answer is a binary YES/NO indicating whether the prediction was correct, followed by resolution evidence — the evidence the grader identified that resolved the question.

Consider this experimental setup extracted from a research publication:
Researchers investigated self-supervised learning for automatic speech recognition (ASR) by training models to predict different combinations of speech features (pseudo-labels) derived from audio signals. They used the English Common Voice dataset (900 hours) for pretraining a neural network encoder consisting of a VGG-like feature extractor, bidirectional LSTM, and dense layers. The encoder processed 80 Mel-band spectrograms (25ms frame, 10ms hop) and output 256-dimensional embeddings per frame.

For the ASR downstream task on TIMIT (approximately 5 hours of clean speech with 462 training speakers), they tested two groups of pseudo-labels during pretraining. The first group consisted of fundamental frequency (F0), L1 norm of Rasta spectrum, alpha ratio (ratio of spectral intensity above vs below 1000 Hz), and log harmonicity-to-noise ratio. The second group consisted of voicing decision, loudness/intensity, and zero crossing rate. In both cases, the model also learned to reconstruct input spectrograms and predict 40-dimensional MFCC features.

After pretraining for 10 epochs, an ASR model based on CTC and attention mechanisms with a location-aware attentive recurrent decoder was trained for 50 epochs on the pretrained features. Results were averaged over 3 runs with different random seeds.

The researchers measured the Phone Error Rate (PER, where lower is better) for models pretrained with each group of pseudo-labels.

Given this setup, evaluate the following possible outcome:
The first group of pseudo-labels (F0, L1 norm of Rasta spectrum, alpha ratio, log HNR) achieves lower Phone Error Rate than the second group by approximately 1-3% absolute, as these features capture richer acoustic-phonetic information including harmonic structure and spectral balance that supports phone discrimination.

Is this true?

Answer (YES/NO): YES